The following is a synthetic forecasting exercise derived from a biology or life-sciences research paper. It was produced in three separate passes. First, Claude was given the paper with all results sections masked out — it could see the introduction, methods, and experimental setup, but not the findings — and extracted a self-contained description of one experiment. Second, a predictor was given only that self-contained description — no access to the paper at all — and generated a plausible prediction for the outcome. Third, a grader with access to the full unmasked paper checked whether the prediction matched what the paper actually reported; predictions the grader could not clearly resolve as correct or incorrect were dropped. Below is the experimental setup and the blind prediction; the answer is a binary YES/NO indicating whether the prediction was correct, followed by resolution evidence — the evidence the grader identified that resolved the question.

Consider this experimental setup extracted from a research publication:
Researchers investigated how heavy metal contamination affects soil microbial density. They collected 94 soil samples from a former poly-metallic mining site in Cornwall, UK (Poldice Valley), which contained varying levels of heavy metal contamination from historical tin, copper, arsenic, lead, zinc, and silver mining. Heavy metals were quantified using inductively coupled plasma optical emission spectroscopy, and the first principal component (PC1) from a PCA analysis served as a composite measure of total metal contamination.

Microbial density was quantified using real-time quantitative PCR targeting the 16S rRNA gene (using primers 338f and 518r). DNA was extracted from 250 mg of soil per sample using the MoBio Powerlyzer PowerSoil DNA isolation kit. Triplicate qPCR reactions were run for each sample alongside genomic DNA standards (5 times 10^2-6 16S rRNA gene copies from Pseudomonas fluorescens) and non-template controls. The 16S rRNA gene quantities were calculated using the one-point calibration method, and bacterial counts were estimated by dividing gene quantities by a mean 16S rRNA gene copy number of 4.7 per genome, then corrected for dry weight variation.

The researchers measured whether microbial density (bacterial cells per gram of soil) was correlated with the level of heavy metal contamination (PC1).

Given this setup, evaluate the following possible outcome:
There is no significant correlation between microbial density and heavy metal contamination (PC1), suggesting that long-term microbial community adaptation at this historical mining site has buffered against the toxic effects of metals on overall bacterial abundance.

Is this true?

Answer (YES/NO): YES